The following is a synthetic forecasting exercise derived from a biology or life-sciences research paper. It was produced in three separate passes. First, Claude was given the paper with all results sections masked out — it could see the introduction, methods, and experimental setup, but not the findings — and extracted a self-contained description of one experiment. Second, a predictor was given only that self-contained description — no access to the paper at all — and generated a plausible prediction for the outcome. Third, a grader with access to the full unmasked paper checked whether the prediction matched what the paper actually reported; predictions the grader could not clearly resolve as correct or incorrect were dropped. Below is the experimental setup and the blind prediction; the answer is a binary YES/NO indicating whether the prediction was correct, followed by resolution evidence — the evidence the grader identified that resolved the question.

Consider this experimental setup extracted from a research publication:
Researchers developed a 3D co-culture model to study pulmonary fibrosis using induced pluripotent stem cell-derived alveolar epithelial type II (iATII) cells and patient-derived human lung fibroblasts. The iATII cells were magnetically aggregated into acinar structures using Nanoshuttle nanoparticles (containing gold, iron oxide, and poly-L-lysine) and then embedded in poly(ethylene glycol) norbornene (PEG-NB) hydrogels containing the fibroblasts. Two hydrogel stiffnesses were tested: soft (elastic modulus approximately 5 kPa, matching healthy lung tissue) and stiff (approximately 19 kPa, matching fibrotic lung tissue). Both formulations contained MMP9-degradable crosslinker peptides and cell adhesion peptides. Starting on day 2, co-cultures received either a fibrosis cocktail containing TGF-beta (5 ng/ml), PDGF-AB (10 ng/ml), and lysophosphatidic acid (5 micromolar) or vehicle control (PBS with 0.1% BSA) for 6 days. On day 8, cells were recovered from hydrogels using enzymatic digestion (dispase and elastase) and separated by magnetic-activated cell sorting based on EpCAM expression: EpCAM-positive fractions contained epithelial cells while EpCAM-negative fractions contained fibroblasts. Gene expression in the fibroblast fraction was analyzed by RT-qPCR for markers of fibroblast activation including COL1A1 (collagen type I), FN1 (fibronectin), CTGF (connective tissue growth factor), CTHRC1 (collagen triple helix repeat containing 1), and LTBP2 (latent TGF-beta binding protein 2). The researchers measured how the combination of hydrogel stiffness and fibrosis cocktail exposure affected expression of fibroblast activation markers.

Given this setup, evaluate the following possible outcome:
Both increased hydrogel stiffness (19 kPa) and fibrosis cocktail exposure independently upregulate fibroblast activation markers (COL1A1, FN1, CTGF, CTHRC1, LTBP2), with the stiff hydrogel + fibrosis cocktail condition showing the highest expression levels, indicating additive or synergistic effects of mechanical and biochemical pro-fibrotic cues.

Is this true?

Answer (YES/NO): YES